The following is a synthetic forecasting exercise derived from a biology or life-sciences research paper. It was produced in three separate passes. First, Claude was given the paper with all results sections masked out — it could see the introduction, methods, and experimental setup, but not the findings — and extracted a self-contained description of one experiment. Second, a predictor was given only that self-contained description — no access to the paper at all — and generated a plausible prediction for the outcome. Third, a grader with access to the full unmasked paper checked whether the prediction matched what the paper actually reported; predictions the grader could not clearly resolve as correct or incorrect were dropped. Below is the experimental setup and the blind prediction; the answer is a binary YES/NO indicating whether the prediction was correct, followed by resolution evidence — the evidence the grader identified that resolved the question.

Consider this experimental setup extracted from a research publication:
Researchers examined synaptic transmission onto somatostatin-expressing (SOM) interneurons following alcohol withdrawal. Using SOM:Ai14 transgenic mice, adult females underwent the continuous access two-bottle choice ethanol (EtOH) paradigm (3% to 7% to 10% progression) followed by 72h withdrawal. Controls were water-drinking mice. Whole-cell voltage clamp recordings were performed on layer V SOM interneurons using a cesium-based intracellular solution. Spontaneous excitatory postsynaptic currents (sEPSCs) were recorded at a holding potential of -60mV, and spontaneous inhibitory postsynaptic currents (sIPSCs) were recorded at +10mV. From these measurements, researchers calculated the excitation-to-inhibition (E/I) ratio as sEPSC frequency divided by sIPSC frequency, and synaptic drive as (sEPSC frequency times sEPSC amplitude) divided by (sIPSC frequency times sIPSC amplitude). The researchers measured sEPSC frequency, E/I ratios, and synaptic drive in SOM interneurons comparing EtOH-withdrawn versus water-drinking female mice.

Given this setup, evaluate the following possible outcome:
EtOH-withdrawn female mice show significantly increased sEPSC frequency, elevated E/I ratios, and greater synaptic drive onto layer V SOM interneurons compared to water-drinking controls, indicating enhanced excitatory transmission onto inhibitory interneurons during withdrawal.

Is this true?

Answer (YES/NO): NO